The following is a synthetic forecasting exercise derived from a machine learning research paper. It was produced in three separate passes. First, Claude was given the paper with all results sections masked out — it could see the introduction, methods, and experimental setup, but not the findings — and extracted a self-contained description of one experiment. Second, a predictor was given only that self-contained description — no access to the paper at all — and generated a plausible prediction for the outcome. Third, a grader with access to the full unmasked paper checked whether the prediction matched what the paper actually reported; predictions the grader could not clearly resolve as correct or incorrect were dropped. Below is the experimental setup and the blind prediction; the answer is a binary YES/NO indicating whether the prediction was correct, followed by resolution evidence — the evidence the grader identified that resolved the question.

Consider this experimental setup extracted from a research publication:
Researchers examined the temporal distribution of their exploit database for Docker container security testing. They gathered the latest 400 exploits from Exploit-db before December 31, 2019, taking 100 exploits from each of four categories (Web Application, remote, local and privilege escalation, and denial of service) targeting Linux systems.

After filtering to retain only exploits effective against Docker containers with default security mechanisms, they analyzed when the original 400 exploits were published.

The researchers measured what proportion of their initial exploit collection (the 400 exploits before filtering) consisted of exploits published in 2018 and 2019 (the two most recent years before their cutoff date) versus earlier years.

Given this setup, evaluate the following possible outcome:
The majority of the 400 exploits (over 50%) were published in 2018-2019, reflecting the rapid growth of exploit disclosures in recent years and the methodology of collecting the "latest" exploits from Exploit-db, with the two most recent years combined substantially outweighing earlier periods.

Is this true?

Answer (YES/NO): YES